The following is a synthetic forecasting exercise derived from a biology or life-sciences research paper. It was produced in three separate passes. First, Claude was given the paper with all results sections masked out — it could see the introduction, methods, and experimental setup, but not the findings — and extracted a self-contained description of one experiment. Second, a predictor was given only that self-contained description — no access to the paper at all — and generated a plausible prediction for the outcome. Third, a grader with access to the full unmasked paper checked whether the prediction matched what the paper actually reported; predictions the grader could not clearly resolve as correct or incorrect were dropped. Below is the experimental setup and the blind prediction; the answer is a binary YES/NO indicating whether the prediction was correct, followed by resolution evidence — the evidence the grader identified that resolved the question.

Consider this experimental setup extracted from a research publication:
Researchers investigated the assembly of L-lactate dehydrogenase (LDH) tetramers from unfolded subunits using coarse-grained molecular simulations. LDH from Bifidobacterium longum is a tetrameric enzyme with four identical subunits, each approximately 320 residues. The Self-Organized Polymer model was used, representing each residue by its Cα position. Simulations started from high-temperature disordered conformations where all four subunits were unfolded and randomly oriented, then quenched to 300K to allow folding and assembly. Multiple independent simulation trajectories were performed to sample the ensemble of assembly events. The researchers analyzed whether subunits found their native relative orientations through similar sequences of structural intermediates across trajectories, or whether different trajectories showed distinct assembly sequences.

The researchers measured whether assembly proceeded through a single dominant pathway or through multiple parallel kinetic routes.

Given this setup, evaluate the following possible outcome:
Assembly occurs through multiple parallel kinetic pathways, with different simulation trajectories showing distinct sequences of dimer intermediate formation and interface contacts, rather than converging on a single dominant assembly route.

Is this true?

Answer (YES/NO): NO